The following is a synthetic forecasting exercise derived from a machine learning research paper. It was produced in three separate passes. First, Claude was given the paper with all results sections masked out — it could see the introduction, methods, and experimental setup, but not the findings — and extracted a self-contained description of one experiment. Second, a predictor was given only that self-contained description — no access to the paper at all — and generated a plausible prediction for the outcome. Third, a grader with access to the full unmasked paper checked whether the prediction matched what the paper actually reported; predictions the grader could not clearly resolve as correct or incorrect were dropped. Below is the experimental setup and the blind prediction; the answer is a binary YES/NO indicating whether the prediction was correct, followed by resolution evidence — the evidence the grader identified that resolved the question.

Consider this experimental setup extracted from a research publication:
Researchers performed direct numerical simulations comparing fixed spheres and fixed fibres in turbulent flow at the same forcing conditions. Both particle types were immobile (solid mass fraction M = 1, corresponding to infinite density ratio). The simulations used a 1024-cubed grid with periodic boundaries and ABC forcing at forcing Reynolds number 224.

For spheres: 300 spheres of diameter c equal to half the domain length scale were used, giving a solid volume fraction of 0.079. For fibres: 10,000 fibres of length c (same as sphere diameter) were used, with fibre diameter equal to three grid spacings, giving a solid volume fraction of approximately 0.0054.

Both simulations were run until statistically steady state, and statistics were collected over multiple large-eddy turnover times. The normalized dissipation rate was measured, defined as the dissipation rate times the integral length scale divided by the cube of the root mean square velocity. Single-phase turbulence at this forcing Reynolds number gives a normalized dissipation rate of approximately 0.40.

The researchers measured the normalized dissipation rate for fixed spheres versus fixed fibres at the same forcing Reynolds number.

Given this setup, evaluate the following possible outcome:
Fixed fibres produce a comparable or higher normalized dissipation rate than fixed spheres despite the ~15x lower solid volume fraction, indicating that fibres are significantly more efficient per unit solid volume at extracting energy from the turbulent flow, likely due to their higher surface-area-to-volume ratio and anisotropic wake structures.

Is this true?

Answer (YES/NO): YES